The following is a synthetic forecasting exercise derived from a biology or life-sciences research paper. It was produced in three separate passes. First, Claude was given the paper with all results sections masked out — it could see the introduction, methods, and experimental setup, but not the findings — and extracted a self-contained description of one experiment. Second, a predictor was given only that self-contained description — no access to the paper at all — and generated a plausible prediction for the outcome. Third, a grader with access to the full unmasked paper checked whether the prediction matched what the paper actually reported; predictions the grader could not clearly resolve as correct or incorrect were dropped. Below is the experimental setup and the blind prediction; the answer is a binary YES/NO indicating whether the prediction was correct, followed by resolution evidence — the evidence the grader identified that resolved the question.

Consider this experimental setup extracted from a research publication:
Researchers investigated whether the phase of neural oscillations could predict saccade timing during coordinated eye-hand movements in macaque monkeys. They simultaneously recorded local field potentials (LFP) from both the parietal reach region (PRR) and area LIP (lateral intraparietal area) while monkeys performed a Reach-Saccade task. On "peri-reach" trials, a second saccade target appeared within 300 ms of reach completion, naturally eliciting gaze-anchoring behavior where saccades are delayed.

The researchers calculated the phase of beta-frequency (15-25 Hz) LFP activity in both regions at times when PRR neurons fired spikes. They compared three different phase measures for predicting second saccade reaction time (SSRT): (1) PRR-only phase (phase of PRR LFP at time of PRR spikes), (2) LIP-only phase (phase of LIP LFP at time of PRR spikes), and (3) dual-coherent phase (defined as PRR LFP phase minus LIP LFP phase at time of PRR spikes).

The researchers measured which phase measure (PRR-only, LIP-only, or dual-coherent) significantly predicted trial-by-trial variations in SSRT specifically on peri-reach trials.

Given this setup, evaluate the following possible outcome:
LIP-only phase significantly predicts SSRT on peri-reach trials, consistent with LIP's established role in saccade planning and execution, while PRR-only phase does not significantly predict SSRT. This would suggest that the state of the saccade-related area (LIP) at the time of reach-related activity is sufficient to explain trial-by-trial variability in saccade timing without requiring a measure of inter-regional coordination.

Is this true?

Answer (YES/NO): NO